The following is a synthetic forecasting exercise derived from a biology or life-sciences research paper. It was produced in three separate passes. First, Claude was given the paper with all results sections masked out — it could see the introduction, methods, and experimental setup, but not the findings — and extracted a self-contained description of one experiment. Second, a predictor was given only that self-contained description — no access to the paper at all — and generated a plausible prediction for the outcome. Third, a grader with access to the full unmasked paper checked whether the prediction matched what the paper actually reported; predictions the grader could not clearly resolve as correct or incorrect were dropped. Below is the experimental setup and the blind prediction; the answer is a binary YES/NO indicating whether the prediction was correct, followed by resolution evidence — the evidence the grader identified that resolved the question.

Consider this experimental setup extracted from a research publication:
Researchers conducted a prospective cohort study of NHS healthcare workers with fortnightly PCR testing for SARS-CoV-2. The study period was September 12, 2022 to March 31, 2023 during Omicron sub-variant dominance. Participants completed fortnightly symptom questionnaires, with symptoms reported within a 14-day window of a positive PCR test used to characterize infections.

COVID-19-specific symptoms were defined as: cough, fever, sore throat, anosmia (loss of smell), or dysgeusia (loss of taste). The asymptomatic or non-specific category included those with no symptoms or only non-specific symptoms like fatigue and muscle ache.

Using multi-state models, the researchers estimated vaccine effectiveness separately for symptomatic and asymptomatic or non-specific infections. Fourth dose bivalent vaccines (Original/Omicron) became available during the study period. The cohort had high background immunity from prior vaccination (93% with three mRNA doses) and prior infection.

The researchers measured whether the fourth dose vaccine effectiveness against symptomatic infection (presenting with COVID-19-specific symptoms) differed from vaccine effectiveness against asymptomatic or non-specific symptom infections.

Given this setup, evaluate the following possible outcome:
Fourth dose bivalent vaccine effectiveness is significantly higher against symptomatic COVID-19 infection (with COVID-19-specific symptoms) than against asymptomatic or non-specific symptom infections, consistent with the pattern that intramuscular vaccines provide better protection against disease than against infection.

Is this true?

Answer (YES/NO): NO